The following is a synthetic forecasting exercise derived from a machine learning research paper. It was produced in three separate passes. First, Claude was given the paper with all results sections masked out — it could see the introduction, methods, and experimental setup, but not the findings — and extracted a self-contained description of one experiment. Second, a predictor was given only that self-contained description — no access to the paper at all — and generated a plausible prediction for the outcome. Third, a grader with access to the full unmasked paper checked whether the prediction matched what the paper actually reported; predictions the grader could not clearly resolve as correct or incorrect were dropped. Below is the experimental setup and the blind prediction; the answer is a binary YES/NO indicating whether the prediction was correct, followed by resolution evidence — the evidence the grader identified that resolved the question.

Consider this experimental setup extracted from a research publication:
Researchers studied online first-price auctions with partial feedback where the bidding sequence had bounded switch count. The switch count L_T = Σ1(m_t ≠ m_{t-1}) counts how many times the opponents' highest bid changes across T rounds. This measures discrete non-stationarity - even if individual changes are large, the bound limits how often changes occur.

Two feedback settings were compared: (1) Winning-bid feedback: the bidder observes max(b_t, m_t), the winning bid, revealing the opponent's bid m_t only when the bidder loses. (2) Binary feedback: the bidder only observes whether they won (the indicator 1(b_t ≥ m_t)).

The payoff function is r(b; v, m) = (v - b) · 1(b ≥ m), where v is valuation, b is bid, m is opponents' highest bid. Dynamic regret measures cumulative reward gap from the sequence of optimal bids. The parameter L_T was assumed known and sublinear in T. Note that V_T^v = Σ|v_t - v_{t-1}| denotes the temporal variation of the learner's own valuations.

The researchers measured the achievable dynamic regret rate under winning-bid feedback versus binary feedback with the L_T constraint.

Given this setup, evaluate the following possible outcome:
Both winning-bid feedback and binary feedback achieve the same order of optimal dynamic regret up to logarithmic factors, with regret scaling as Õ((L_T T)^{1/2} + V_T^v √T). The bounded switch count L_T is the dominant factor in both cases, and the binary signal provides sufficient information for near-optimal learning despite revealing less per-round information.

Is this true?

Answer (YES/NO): NO